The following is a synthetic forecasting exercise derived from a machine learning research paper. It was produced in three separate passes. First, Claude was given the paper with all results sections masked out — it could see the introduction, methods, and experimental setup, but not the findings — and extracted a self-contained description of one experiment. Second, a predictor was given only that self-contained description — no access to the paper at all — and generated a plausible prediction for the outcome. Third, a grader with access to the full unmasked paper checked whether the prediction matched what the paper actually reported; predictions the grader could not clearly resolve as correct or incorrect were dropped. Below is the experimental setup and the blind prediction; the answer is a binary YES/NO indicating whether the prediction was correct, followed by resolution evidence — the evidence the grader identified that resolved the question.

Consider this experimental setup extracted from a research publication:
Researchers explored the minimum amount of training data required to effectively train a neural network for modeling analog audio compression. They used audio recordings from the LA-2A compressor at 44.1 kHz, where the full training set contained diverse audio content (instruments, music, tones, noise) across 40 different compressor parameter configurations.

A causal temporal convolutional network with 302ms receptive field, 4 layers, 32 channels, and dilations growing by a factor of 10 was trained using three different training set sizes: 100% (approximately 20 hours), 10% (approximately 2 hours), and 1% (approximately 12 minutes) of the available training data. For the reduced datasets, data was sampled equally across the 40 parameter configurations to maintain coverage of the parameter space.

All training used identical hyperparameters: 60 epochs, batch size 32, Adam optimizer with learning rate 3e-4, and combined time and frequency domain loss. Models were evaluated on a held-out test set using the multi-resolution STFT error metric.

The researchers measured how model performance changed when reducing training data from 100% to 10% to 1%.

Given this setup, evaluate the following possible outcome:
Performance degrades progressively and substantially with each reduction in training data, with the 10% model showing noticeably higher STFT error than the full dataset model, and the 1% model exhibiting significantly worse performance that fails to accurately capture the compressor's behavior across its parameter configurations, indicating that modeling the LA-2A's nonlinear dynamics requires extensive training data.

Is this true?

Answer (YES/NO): NO